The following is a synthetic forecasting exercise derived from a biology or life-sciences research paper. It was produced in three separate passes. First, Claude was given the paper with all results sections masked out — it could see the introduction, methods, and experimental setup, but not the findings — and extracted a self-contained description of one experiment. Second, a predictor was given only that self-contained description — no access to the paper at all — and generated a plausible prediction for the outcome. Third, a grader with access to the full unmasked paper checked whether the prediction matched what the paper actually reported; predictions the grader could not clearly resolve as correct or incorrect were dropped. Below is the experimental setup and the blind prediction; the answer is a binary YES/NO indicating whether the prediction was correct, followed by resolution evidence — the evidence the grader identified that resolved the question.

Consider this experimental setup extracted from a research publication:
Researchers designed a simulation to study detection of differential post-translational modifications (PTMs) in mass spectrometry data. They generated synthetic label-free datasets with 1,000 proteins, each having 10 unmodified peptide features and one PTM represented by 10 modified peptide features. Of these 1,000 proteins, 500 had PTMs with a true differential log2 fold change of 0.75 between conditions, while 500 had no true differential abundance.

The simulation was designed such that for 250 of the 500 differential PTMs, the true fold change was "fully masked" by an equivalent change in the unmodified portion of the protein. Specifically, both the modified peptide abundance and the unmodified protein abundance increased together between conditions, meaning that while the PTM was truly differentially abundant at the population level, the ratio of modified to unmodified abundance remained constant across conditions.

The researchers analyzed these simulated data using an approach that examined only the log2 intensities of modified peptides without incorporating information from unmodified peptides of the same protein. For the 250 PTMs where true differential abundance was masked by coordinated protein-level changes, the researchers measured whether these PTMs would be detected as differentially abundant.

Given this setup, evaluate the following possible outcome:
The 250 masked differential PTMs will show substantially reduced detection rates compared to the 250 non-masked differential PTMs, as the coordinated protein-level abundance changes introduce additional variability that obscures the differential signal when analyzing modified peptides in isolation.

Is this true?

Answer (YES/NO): NO